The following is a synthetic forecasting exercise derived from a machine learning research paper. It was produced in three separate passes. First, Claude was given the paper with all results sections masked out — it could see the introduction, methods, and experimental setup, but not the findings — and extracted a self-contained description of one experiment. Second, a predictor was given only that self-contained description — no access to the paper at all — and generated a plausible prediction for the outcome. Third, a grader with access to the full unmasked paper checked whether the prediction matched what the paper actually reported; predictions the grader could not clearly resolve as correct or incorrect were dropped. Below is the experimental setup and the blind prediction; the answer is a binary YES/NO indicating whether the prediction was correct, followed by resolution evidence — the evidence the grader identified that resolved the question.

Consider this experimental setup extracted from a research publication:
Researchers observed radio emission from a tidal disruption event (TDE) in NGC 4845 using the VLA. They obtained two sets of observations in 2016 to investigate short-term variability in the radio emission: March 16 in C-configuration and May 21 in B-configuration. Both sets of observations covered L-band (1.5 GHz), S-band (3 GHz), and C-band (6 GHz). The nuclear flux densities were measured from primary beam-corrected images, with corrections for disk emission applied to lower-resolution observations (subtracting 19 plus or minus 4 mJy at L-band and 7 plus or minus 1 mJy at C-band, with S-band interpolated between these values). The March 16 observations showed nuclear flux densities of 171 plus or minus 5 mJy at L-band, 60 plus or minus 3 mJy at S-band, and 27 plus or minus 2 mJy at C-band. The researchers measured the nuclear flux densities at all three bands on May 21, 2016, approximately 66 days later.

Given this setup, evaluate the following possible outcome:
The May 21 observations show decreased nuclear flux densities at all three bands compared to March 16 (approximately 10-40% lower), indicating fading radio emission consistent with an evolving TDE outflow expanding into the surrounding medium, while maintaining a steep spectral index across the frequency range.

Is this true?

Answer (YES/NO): NO